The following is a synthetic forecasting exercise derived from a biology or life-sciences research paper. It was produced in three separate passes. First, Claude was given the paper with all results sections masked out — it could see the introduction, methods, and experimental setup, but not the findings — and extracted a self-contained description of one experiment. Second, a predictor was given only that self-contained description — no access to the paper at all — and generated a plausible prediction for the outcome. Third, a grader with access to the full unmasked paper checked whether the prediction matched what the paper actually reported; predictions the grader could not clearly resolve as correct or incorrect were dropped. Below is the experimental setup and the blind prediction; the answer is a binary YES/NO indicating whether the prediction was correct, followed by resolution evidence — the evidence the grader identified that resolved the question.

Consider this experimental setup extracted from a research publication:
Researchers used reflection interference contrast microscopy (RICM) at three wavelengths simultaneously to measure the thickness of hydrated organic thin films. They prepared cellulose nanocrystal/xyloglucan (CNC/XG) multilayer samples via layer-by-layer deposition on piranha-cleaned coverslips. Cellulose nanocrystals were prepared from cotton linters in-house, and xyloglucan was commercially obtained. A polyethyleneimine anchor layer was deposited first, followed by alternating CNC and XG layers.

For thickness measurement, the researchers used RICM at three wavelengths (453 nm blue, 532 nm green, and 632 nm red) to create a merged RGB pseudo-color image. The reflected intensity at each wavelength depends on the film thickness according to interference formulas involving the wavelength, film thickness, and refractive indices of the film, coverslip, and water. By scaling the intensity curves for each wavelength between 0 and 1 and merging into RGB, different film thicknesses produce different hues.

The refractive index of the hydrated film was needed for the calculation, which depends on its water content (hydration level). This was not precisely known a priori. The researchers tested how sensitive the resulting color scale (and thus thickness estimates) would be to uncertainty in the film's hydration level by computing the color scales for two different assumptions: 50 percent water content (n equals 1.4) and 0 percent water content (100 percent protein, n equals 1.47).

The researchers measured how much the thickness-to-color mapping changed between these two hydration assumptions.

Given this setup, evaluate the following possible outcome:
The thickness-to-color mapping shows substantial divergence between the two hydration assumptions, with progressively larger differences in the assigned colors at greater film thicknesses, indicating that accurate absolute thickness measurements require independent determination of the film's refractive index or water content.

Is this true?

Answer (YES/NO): NO